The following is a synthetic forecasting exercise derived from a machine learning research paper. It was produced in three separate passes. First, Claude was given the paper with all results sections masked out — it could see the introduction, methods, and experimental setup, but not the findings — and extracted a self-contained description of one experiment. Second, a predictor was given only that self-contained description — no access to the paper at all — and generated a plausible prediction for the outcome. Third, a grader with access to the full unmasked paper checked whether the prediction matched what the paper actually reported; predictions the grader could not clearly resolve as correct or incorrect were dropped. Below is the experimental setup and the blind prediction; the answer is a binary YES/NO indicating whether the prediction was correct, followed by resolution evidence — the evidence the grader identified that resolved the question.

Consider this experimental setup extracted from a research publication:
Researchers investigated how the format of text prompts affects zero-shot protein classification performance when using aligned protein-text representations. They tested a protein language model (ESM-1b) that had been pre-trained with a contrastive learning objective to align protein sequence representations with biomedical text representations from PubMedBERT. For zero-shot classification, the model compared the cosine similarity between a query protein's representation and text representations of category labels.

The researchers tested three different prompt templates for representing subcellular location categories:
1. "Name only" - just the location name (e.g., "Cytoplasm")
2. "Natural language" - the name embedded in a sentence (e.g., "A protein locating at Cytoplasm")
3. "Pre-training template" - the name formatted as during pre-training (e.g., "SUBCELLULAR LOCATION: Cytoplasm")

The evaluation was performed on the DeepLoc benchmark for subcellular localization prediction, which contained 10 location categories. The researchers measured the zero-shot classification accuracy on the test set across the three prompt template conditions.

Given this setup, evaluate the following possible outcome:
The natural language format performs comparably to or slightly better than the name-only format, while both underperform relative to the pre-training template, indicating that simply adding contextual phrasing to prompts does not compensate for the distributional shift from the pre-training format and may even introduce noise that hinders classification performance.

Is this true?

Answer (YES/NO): NO